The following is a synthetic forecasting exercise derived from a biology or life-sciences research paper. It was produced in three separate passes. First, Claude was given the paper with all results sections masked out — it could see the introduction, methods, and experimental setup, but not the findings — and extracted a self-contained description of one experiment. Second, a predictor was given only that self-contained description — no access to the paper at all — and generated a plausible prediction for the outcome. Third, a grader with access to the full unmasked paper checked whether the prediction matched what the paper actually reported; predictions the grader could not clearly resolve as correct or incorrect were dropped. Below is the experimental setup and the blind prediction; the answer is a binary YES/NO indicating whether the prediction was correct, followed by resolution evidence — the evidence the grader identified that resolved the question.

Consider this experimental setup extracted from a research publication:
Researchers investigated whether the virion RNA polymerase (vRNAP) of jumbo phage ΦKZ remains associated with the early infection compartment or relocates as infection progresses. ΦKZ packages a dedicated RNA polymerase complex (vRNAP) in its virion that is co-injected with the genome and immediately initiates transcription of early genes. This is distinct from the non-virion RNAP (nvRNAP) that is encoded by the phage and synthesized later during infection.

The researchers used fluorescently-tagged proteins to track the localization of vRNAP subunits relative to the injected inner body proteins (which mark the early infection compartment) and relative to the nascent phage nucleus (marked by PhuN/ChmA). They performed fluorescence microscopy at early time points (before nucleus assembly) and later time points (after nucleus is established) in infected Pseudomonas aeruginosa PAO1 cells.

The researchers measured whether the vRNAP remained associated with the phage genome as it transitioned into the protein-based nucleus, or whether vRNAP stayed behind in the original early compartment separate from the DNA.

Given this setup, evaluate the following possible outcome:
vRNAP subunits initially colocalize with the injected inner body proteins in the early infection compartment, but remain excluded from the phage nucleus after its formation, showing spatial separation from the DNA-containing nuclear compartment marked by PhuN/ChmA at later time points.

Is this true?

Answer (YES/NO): YES